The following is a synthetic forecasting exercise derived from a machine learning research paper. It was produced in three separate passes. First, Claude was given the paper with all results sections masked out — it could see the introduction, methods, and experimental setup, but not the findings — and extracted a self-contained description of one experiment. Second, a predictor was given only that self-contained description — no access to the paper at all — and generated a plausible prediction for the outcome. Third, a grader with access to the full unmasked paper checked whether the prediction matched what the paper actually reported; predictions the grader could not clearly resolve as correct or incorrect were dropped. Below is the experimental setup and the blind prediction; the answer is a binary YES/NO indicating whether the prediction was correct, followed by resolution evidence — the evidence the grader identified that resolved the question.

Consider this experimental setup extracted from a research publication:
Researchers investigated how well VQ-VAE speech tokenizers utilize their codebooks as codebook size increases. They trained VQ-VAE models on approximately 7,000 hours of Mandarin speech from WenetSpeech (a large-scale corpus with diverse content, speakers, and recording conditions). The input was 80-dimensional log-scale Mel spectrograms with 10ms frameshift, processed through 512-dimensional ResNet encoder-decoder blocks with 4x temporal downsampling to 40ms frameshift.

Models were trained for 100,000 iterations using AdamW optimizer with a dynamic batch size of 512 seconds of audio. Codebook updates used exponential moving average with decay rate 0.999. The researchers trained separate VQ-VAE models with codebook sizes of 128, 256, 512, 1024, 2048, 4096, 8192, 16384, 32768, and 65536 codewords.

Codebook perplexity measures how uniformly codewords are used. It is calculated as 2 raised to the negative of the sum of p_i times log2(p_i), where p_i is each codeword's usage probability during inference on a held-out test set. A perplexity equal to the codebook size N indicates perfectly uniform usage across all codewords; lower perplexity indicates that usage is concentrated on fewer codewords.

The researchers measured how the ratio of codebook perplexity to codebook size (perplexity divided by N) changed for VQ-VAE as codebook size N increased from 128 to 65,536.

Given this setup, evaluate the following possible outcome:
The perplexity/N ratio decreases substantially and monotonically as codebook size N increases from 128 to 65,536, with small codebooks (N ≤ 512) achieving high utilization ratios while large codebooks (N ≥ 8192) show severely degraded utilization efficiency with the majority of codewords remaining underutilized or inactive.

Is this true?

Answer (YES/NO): NO